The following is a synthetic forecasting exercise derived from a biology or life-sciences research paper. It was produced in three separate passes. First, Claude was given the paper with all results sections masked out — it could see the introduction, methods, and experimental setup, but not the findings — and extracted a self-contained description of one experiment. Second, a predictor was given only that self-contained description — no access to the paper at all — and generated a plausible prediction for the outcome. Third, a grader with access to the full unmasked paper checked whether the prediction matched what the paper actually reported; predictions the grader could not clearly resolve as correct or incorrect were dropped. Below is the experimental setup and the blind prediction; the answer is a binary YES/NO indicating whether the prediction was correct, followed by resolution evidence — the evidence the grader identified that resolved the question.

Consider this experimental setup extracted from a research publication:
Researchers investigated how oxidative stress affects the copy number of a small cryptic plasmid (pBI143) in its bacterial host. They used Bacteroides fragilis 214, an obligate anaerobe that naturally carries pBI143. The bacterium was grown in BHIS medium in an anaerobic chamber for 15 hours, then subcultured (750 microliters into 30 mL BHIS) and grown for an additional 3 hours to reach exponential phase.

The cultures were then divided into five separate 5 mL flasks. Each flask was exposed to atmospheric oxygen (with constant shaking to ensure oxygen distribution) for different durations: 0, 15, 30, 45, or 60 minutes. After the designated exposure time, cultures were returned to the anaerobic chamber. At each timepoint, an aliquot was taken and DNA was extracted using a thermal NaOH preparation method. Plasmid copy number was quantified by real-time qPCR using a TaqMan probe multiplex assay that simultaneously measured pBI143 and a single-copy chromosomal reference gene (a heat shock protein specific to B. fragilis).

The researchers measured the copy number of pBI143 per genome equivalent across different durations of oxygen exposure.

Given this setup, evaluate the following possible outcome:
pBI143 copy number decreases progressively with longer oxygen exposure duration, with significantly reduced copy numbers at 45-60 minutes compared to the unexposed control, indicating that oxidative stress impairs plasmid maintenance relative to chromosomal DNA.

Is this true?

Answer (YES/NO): NO